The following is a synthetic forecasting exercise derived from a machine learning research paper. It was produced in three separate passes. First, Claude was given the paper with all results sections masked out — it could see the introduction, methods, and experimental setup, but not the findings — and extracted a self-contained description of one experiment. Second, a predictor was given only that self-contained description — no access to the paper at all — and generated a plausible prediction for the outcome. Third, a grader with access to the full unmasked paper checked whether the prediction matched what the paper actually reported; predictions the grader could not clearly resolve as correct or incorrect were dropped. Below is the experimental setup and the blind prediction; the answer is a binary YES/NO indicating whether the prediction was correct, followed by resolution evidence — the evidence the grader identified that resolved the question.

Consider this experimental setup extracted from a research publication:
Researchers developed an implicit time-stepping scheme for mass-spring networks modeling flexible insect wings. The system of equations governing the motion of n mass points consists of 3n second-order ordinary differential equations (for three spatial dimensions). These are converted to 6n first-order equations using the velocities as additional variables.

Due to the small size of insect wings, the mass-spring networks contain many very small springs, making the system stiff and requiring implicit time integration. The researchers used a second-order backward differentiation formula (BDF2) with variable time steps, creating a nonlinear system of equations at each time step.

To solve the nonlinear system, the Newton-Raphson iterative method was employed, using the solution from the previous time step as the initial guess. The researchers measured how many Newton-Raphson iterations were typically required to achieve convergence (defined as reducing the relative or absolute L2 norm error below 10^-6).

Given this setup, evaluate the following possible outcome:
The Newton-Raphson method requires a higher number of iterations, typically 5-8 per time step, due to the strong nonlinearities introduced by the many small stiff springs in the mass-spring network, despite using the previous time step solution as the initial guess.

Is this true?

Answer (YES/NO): NO